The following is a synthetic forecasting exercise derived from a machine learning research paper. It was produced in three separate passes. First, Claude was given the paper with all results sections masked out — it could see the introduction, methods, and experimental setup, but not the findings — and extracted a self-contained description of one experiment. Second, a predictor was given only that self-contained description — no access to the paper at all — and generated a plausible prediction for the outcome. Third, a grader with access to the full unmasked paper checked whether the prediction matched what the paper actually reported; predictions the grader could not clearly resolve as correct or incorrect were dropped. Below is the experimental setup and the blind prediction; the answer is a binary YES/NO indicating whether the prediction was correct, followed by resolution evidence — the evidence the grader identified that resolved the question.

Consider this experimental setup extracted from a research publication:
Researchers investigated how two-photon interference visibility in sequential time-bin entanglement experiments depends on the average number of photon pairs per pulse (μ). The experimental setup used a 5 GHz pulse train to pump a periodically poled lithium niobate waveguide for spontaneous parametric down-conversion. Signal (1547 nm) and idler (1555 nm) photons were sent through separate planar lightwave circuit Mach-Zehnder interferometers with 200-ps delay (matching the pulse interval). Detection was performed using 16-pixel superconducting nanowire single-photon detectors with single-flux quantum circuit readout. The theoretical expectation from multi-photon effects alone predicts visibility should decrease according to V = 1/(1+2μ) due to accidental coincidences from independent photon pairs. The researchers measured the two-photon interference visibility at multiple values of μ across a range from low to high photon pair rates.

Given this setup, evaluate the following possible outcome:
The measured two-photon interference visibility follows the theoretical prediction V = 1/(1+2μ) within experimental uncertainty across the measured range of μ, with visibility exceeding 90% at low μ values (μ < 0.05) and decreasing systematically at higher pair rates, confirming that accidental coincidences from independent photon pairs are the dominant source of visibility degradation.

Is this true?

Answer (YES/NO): NO